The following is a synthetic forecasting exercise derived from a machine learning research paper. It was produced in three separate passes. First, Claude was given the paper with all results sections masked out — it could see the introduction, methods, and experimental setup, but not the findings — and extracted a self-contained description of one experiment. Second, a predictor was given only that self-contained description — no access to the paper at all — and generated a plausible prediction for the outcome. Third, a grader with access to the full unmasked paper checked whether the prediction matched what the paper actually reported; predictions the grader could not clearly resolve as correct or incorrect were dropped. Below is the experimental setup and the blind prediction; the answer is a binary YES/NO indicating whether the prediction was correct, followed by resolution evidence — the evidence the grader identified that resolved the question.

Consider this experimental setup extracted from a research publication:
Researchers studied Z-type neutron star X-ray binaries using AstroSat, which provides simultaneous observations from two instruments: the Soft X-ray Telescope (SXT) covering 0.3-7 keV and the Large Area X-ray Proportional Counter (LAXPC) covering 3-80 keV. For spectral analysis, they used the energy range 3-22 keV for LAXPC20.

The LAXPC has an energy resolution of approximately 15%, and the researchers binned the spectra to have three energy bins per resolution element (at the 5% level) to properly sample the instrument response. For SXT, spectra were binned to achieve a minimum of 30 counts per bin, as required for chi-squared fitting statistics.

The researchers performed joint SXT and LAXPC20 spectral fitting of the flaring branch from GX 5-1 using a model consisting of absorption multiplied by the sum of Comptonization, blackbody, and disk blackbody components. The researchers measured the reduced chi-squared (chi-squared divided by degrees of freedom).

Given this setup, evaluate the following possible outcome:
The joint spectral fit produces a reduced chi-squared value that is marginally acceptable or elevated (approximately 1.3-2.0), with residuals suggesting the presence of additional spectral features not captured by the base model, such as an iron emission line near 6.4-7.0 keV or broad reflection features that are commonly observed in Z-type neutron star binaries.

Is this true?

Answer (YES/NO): NO